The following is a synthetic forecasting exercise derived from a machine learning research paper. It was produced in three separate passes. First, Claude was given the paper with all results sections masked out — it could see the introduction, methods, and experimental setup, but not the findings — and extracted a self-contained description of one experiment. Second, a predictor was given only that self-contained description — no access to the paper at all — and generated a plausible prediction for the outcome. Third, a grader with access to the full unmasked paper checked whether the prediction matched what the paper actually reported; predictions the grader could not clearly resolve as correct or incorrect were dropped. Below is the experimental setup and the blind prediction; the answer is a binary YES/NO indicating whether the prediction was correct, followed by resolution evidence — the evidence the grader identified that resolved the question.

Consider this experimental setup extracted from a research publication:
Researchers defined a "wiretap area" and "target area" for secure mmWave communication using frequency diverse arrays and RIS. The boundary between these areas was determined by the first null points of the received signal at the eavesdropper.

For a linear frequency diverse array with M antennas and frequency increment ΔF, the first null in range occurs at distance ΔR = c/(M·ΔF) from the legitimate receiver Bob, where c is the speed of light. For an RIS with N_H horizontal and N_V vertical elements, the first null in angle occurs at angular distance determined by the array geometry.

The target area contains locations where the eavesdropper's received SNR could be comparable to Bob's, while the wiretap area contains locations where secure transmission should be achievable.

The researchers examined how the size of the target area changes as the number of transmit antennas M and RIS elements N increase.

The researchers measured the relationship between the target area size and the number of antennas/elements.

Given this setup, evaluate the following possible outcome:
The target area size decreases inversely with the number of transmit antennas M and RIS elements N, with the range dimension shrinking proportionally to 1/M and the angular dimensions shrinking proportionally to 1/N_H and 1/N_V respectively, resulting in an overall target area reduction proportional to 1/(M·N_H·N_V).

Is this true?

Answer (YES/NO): YES